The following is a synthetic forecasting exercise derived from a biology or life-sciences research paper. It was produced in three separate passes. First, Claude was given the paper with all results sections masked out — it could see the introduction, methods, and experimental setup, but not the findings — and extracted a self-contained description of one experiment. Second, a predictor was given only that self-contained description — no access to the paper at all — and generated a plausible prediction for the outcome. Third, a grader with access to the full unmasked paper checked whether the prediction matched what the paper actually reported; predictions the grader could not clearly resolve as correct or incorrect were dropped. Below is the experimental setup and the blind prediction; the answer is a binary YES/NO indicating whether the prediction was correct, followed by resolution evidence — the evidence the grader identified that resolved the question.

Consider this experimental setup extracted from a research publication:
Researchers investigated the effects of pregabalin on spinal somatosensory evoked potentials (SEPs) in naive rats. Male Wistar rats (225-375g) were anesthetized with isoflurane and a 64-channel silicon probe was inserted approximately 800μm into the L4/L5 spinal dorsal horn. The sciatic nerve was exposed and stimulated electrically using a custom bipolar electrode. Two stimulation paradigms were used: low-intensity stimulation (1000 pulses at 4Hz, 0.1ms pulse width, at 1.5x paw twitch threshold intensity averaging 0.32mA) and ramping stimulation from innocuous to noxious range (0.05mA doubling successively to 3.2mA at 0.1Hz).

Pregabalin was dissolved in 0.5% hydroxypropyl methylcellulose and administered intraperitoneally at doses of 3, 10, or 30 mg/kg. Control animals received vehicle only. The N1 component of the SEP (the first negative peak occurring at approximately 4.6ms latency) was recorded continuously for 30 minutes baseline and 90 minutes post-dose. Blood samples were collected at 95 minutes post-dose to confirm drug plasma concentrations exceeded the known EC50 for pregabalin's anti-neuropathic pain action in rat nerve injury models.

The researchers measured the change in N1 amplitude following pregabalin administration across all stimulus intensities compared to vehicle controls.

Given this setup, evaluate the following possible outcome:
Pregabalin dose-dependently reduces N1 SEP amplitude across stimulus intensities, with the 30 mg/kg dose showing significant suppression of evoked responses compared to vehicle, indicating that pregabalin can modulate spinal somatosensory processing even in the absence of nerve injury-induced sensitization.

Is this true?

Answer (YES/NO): NO